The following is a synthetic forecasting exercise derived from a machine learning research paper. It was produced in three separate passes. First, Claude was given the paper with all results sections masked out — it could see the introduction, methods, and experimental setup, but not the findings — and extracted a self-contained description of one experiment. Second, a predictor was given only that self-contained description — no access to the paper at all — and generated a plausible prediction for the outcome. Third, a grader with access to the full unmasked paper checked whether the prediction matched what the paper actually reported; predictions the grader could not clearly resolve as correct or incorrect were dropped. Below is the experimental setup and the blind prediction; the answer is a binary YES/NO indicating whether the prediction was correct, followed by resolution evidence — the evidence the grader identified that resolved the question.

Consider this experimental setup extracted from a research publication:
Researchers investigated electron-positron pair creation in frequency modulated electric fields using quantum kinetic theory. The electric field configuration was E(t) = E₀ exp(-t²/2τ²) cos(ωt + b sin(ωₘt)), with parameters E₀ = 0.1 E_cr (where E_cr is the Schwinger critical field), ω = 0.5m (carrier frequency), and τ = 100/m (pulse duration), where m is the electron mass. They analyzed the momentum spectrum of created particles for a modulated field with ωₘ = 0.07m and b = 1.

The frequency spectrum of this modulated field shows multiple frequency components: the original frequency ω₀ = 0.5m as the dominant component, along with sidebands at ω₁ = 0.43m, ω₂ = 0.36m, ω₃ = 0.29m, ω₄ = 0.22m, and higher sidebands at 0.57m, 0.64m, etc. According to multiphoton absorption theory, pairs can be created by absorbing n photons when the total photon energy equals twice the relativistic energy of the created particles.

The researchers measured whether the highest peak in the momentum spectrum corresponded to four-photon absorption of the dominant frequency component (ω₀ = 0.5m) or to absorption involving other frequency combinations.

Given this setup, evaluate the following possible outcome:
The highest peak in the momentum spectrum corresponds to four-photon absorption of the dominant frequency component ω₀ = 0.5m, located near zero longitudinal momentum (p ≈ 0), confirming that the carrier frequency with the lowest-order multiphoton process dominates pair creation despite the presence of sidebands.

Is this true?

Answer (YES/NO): NO